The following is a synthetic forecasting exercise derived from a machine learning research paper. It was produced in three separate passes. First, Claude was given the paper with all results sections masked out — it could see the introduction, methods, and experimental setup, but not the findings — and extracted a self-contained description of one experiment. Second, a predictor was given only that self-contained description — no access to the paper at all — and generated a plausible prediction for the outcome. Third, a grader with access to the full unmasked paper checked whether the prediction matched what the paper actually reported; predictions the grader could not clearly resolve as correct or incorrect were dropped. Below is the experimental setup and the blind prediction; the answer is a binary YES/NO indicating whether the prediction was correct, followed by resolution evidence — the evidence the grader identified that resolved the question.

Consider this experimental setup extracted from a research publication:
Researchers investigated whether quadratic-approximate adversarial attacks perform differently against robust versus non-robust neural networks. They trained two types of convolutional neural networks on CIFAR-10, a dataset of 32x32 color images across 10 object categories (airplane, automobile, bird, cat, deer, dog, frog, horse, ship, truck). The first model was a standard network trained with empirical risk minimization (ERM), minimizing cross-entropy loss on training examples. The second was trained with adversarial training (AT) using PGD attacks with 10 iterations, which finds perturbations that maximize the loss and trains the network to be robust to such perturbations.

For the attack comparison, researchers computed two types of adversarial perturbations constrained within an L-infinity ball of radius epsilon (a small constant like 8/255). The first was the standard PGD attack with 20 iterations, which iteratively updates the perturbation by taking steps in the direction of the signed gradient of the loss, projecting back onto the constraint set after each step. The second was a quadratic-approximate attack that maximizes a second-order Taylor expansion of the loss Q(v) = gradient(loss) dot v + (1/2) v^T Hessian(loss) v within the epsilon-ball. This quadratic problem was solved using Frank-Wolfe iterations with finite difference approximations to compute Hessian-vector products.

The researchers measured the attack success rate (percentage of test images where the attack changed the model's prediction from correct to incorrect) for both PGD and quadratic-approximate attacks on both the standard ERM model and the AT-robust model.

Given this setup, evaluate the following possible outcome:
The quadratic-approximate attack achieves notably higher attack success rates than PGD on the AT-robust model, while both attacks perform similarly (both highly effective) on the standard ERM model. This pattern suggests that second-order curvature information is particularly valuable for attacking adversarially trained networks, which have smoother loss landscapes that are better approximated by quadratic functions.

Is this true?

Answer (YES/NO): NO